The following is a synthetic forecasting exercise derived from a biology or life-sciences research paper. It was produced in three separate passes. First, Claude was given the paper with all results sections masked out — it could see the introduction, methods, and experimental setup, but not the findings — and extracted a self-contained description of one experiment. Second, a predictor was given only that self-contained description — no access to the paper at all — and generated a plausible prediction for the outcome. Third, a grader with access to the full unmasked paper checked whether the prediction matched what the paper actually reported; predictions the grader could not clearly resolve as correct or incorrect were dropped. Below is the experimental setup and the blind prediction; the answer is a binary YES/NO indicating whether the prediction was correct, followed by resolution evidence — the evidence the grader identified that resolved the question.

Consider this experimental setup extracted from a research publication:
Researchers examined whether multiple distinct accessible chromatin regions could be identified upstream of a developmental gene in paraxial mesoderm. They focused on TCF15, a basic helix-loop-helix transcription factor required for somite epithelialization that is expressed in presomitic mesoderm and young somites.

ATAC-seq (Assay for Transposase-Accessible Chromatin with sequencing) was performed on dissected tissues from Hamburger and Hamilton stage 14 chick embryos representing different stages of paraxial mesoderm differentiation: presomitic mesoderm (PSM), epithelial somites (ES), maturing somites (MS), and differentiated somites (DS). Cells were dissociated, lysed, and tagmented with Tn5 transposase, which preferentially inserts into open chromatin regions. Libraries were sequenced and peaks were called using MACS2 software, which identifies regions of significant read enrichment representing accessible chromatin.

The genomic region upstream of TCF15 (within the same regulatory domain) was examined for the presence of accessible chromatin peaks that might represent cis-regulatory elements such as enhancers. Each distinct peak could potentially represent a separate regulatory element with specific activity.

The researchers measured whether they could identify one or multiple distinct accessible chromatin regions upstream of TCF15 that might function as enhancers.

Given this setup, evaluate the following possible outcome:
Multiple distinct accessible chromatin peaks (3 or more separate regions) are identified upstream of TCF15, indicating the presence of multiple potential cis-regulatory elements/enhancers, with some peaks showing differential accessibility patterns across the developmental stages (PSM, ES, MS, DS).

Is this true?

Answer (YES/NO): NO